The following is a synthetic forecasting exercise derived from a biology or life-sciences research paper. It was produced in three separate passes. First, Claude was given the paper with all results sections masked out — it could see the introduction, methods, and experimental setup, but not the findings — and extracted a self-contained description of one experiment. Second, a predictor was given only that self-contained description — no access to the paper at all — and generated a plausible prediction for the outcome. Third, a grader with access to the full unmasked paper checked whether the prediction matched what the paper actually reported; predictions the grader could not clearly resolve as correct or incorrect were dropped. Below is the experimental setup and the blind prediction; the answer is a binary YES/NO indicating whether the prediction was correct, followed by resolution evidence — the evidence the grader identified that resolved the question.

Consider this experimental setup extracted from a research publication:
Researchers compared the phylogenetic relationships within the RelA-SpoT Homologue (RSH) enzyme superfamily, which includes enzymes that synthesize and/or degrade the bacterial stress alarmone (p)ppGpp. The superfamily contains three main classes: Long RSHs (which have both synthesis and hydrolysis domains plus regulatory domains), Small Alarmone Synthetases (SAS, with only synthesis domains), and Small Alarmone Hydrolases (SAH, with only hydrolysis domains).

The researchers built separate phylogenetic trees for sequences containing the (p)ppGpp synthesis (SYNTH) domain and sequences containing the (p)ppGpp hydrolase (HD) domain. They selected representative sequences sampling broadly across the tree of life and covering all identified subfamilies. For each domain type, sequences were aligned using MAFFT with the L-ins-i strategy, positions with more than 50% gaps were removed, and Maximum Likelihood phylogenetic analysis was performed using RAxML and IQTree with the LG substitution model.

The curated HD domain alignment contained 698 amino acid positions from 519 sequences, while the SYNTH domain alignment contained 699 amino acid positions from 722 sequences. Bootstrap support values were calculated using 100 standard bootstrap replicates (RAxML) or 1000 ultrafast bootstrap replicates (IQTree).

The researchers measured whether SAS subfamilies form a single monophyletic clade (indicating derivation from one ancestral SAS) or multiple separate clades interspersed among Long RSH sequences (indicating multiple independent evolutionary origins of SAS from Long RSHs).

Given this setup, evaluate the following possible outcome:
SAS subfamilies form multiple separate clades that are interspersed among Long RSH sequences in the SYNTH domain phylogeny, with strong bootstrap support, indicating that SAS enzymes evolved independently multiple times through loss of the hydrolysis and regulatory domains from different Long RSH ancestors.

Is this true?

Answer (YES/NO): NO